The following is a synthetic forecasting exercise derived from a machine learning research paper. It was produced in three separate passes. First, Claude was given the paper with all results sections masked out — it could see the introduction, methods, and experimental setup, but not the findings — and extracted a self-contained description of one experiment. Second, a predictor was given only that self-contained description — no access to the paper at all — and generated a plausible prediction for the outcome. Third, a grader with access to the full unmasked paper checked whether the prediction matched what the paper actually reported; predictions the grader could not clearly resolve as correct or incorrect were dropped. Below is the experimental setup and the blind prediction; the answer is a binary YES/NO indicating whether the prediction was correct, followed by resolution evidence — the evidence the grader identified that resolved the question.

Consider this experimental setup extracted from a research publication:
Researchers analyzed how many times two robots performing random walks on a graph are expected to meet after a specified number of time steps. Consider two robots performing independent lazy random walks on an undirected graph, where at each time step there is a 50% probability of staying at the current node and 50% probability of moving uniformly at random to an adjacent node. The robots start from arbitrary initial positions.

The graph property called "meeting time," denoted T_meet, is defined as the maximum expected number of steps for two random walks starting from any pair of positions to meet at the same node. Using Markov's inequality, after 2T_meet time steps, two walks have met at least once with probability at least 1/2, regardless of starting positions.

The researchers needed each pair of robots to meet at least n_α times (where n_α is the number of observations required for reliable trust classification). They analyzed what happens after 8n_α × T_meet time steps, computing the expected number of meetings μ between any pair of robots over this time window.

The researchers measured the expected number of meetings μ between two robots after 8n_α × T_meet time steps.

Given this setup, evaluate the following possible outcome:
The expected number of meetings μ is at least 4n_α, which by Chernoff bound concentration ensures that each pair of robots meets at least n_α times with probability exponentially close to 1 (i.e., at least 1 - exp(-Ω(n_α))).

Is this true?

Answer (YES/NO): NO